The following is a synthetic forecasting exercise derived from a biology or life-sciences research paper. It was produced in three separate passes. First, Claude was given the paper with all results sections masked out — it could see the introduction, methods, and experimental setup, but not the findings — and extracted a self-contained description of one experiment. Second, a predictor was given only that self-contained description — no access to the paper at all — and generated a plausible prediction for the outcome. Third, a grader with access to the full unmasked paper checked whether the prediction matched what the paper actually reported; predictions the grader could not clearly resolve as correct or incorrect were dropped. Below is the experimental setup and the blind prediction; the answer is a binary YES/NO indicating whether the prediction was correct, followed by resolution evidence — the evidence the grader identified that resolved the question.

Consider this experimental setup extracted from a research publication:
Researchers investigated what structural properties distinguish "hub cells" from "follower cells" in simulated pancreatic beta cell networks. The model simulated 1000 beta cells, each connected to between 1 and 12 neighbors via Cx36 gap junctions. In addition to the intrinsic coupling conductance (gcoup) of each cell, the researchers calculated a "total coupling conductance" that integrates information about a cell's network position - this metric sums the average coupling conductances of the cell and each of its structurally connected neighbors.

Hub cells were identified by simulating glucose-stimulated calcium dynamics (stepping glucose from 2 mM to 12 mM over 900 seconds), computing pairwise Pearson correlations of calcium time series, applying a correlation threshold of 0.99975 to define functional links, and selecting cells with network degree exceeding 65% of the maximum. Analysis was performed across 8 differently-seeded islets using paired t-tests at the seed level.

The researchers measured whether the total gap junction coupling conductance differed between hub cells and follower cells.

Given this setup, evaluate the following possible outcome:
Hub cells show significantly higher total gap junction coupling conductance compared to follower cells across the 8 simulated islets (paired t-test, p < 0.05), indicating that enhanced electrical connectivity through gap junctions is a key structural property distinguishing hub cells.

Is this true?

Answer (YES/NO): YES